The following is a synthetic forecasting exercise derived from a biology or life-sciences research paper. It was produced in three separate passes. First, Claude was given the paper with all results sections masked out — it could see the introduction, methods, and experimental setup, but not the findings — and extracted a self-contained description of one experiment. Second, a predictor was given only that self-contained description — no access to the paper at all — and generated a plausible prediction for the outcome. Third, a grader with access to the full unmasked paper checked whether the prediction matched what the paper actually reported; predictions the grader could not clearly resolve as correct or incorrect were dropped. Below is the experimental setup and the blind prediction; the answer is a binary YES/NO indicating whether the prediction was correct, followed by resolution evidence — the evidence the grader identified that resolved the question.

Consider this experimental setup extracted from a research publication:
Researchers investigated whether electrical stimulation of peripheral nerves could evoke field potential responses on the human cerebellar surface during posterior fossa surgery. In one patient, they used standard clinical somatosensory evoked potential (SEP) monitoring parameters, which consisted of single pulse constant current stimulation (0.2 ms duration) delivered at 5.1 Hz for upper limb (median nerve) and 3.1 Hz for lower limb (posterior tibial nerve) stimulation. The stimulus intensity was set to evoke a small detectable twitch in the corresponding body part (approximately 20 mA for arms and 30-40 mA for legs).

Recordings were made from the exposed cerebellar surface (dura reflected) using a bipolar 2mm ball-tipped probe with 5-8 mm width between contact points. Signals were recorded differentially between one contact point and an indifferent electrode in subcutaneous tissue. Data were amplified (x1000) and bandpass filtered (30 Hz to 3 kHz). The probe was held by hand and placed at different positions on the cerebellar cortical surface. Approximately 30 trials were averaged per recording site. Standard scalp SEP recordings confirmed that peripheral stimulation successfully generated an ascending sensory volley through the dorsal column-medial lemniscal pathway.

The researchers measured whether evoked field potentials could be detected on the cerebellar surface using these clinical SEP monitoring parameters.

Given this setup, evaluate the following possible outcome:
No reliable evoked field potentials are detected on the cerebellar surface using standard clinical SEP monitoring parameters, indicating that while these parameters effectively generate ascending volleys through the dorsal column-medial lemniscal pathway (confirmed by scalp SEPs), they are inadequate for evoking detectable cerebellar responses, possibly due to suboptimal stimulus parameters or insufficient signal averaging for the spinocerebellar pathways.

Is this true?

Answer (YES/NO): YES